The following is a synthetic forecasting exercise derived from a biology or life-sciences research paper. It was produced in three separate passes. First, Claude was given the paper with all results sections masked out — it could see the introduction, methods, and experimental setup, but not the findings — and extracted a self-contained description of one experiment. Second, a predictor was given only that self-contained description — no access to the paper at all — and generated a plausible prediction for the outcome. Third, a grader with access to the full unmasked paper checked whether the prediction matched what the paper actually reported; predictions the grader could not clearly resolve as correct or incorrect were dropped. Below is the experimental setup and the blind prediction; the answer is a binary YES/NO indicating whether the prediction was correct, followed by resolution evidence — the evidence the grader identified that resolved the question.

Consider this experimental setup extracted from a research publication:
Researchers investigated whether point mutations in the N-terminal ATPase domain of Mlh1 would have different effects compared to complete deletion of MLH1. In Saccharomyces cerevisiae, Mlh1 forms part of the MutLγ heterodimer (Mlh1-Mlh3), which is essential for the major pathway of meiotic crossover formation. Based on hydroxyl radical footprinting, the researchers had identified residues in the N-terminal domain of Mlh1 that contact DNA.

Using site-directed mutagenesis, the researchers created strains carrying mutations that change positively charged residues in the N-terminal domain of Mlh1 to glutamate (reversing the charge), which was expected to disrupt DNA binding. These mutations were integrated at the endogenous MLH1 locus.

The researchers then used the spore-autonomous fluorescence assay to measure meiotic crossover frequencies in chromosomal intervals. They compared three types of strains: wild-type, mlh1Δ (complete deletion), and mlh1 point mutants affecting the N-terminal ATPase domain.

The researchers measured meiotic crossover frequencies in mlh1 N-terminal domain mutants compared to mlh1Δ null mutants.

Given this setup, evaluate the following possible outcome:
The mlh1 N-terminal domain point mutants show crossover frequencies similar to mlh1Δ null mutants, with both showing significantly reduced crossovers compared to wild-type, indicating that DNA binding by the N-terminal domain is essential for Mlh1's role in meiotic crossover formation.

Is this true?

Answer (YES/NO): NO